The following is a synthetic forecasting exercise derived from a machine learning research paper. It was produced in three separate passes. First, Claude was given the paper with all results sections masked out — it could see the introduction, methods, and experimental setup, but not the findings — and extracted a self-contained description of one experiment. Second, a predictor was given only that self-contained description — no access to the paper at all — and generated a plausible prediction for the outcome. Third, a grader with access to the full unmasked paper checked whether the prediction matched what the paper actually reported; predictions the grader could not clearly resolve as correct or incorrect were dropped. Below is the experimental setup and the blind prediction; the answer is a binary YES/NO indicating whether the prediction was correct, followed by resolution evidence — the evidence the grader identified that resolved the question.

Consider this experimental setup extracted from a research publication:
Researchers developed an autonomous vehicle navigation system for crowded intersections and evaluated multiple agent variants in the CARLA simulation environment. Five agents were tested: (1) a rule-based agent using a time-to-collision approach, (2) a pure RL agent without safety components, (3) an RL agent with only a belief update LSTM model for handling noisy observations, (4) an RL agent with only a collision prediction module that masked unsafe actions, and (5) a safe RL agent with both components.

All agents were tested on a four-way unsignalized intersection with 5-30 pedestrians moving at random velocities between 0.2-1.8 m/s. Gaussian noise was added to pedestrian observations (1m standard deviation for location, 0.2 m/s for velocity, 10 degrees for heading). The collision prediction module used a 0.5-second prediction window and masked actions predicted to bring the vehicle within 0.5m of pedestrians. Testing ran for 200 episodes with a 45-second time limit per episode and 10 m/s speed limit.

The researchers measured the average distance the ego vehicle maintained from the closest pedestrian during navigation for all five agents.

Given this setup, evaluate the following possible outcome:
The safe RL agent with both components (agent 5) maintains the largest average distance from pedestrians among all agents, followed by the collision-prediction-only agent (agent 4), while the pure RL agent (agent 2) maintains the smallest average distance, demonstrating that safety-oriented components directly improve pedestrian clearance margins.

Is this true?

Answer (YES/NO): NO